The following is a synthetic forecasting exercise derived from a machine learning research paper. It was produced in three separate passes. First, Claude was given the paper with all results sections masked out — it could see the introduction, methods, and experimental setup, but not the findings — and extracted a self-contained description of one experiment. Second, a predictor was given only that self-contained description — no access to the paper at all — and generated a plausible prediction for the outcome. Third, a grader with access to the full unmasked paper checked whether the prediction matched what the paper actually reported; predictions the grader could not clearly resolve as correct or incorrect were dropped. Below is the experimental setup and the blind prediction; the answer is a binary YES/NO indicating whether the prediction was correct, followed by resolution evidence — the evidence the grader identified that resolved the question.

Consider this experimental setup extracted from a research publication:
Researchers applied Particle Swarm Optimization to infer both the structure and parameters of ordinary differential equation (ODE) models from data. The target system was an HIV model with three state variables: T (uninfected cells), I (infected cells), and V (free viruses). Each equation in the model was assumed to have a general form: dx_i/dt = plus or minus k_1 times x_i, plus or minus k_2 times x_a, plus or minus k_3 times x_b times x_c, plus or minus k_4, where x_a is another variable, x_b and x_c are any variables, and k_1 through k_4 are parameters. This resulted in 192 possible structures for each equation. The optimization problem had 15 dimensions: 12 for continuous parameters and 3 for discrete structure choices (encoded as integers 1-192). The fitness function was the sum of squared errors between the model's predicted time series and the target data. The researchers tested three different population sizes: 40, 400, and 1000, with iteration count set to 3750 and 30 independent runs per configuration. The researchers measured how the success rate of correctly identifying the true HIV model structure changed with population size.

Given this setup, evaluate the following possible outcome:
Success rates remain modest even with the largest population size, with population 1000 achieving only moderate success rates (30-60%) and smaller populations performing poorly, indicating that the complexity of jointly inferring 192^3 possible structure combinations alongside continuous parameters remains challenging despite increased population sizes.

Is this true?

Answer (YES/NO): NO